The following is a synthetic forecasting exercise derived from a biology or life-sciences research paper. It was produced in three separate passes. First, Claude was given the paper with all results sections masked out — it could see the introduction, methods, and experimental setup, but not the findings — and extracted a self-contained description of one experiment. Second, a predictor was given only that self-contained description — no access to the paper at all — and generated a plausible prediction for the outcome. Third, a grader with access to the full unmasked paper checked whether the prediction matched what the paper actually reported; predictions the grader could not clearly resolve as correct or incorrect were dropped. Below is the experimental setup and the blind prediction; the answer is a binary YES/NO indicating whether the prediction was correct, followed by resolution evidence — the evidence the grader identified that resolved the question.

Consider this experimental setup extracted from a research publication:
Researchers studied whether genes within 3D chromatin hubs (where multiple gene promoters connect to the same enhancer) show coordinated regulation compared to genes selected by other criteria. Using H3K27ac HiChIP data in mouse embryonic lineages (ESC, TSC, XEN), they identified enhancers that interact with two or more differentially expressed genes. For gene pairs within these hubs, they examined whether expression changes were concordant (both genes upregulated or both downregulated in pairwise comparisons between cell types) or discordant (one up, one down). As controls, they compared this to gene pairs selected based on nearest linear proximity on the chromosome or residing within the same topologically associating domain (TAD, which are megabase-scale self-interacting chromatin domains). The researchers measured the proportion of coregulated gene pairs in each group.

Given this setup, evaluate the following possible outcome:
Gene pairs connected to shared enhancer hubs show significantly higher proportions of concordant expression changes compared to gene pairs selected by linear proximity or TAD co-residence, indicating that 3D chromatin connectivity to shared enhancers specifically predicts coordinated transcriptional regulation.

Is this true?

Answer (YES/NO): YES